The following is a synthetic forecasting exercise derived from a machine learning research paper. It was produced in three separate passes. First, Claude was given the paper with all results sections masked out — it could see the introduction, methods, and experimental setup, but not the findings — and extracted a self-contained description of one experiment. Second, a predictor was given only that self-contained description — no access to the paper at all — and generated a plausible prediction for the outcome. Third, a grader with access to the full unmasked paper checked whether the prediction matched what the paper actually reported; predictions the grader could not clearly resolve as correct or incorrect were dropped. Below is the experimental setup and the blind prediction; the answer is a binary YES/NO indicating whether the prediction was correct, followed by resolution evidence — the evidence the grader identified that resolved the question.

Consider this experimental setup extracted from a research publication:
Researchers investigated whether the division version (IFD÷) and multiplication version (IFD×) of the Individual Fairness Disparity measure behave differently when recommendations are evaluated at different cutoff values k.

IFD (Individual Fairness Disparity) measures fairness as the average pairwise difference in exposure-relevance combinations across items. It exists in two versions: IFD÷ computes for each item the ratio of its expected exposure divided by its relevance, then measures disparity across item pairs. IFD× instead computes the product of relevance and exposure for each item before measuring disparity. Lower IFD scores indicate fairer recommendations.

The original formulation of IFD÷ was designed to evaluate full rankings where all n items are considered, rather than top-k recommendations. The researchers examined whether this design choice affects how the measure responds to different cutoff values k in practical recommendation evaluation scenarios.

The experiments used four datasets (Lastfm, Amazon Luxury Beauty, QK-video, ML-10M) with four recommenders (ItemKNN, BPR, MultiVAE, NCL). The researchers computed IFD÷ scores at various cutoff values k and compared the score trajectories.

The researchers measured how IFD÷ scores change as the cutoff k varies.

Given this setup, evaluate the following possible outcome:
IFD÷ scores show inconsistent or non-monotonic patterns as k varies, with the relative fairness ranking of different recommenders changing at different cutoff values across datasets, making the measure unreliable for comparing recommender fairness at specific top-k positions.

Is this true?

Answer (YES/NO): NO